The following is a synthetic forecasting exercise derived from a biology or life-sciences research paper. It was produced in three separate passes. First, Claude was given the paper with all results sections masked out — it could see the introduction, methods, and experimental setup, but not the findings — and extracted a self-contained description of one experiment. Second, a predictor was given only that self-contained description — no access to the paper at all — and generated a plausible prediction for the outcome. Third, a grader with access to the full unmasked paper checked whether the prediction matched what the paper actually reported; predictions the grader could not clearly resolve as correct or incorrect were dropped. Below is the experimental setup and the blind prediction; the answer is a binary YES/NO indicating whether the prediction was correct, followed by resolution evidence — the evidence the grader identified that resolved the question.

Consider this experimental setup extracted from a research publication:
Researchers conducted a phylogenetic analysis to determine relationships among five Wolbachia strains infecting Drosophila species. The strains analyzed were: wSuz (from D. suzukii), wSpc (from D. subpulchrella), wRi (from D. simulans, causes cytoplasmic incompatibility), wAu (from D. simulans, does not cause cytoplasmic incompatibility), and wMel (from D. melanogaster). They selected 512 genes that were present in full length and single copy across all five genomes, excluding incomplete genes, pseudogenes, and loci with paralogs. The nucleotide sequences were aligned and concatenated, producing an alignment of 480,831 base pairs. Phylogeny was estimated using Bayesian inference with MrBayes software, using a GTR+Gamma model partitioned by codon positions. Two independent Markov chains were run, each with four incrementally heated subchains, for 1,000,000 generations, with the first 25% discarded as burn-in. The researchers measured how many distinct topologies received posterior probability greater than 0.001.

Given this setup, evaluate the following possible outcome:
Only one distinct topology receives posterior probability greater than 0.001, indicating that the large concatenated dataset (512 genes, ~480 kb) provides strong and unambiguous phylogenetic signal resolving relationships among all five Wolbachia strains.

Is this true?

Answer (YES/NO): YES